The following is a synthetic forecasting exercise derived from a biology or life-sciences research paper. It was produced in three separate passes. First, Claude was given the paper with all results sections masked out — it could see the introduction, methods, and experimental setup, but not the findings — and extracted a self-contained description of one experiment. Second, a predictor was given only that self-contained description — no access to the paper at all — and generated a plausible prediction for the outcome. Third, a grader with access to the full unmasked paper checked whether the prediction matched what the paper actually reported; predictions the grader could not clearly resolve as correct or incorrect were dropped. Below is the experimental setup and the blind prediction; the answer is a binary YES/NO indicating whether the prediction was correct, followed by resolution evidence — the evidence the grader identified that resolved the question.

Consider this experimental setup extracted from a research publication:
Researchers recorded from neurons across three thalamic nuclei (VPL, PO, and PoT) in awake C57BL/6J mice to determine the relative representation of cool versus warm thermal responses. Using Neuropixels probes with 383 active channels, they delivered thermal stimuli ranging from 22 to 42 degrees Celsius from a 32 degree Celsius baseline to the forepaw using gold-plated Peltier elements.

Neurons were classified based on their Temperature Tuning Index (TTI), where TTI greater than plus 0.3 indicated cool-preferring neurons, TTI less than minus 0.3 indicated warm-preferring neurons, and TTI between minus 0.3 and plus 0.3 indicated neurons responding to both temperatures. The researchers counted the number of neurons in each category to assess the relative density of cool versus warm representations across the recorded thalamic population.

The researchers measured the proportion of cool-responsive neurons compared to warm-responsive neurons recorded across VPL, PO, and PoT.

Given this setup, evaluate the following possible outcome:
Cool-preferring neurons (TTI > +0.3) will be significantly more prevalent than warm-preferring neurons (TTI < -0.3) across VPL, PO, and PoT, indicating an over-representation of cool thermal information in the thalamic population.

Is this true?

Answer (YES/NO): YES